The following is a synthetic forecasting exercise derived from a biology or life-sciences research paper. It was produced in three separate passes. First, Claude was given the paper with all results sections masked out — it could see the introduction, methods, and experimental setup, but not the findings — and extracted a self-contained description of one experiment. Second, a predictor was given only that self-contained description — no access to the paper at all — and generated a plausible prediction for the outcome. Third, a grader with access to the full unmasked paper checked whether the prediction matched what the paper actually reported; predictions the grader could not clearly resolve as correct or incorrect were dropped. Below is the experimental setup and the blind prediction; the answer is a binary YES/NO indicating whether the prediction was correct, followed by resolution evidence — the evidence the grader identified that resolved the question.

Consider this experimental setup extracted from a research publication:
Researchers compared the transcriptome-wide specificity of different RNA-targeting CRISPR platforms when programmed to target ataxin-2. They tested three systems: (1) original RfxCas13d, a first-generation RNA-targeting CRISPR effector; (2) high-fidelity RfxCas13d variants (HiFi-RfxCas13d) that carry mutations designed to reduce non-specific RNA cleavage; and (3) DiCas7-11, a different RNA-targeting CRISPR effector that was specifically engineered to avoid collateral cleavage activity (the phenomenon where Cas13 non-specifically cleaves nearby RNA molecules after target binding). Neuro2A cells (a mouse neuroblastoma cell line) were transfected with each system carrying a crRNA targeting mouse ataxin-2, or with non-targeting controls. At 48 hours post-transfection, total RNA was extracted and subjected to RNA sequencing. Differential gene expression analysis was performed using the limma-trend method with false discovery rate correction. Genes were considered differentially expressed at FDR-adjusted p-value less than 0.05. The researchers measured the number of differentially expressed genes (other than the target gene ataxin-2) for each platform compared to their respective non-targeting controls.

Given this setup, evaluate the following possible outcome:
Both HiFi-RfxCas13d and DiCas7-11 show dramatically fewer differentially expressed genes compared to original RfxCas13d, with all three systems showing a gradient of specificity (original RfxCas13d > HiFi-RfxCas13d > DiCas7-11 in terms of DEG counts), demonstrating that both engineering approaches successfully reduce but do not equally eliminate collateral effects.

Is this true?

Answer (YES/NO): NO